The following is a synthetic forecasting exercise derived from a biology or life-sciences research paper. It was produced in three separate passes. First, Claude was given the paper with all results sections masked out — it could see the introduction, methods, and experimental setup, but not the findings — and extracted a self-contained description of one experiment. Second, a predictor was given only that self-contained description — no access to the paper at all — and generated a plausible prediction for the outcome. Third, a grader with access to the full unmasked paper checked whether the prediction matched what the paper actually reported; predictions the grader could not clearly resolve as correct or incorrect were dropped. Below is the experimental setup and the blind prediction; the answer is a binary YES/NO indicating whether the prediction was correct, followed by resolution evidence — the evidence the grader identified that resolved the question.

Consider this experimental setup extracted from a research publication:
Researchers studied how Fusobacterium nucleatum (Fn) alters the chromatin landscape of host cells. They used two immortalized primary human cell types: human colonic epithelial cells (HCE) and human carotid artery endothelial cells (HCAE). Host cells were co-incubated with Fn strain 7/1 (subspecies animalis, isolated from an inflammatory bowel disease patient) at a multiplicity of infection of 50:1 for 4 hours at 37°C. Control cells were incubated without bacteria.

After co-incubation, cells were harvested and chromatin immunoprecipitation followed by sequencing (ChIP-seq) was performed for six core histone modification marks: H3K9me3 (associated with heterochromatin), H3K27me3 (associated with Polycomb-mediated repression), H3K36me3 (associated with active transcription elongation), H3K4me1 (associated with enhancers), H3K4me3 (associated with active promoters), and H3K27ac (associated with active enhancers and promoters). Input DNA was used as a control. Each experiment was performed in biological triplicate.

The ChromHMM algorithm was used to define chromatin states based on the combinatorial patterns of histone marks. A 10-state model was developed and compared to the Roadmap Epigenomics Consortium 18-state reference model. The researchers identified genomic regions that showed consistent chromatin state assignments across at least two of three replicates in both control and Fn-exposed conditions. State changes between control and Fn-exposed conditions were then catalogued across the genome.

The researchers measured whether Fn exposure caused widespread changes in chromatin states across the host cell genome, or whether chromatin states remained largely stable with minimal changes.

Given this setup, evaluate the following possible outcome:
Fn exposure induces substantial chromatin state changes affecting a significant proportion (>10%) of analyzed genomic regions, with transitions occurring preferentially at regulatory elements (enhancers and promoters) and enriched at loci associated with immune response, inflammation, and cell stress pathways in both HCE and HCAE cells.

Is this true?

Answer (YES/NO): NO